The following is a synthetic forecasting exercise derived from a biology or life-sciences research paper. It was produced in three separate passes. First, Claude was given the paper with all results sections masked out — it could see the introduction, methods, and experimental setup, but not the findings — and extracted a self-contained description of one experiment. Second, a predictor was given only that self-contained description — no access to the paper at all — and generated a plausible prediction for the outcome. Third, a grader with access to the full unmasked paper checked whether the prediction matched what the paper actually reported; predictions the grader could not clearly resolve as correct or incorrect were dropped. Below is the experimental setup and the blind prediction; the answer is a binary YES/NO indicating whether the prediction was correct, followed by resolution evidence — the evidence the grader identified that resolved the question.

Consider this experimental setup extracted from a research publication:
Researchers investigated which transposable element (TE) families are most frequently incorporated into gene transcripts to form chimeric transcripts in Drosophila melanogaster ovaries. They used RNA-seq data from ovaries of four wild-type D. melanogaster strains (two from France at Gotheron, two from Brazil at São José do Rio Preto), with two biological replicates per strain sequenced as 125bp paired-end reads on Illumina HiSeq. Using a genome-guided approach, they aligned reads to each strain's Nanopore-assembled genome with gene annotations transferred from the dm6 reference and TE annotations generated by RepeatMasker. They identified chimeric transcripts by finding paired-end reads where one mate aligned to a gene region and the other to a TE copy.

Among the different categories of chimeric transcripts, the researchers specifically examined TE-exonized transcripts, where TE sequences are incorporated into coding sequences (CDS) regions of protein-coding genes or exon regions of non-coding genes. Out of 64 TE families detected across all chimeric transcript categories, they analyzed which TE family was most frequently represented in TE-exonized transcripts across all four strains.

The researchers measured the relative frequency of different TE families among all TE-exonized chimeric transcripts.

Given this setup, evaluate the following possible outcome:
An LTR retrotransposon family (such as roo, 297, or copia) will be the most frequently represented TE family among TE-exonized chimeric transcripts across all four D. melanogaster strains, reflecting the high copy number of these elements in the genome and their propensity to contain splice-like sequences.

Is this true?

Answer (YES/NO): YES